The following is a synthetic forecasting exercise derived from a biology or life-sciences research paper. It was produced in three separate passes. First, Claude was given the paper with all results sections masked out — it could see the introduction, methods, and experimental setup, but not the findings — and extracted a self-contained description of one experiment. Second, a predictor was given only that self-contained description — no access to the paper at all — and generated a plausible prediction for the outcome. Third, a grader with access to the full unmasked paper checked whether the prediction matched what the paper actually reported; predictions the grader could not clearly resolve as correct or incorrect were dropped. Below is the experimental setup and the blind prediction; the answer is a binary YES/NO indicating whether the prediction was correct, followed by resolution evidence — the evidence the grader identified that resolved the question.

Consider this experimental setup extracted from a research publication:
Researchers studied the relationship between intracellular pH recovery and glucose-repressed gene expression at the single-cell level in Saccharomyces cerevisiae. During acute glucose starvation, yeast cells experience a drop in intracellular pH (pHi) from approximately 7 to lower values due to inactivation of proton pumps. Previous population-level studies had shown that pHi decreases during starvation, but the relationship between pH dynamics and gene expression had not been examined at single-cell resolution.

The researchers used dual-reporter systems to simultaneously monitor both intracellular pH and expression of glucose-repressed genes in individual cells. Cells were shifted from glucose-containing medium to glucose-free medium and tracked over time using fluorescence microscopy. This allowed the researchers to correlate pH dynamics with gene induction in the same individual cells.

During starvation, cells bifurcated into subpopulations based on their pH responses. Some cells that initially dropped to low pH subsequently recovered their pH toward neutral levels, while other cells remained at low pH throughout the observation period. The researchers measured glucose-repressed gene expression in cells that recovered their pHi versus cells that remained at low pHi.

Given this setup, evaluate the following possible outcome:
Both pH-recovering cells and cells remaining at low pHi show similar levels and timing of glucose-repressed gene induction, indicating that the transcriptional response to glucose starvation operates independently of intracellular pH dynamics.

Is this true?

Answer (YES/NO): NO